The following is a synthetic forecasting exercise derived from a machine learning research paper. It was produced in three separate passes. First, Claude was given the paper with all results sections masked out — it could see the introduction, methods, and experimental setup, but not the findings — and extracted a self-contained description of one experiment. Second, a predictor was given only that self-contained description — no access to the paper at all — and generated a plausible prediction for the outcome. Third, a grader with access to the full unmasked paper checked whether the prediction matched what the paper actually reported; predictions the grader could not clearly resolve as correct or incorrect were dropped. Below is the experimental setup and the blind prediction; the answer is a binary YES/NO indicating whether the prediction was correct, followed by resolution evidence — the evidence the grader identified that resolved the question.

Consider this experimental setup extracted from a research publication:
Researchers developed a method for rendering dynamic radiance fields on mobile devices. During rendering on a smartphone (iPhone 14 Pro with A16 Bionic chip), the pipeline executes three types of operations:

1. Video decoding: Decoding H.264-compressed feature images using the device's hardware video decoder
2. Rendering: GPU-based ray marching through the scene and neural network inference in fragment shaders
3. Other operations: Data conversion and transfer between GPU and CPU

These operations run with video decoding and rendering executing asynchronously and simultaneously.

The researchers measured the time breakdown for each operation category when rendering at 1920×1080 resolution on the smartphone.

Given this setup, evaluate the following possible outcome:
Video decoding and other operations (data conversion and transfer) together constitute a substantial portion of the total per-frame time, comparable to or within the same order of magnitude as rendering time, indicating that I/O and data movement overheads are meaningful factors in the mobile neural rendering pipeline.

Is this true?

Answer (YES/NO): YES